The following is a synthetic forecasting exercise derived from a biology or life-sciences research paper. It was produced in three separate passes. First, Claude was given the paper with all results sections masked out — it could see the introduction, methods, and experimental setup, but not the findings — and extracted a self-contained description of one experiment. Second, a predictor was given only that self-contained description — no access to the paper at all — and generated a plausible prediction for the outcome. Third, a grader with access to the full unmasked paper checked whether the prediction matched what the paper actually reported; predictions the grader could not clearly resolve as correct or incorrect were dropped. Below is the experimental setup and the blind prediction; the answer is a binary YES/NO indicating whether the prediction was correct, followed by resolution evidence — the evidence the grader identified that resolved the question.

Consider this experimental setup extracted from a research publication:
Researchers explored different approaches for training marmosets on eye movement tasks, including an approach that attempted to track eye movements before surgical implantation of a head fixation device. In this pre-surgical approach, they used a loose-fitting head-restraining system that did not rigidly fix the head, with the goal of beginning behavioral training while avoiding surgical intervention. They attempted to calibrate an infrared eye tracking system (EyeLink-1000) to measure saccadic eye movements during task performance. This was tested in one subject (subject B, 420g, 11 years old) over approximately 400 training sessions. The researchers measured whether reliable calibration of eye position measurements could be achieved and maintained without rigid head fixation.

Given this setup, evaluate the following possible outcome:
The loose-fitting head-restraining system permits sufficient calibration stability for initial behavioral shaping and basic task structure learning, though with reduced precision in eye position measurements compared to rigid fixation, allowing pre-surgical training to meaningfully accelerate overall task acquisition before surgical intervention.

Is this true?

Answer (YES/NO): NO